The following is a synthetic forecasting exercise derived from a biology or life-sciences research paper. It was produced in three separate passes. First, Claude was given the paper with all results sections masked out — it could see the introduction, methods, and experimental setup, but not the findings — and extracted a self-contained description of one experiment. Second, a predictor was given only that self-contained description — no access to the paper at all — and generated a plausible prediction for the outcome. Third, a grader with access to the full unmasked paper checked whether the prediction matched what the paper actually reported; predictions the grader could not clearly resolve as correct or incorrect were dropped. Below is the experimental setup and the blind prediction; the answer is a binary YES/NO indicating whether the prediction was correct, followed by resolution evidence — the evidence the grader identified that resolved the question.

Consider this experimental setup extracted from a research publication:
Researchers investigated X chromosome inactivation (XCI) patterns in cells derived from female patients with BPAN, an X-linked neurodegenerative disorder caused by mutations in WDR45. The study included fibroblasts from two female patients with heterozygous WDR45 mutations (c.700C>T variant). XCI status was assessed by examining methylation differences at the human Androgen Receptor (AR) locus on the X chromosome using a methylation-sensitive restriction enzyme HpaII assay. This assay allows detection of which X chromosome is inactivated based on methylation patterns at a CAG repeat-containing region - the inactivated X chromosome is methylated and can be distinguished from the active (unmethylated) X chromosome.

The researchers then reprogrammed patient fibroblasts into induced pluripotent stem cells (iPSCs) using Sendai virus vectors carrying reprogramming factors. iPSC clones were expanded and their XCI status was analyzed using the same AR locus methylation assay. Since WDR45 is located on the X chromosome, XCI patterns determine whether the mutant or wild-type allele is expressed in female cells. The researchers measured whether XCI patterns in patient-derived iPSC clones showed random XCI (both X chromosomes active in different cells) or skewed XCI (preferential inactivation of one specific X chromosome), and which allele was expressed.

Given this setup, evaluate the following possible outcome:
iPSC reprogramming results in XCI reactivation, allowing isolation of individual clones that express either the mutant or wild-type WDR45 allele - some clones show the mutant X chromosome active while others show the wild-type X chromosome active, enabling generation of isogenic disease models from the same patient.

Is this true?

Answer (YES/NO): NO